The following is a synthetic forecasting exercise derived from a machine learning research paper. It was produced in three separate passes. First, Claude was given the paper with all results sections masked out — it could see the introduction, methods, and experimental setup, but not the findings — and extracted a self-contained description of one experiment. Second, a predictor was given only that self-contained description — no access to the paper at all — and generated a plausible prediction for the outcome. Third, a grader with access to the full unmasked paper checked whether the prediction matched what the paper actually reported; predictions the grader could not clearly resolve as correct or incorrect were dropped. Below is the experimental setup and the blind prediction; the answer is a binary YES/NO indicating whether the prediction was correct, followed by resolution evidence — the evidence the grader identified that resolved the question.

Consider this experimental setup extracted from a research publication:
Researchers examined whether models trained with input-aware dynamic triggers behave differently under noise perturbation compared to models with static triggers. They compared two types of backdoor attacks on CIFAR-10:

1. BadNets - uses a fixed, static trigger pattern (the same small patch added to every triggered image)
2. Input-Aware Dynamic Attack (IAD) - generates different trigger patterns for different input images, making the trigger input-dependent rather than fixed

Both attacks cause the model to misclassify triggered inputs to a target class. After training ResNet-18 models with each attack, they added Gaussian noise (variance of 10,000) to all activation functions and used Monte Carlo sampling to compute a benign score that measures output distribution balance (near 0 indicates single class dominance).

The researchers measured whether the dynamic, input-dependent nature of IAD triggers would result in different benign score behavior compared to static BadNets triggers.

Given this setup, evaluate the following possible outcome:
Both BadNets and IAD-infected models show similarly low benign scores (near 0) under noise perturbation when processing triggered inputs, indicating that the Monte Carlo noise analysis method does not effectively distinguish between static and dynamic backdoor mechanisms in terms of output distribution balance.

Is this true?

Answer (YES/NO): YES